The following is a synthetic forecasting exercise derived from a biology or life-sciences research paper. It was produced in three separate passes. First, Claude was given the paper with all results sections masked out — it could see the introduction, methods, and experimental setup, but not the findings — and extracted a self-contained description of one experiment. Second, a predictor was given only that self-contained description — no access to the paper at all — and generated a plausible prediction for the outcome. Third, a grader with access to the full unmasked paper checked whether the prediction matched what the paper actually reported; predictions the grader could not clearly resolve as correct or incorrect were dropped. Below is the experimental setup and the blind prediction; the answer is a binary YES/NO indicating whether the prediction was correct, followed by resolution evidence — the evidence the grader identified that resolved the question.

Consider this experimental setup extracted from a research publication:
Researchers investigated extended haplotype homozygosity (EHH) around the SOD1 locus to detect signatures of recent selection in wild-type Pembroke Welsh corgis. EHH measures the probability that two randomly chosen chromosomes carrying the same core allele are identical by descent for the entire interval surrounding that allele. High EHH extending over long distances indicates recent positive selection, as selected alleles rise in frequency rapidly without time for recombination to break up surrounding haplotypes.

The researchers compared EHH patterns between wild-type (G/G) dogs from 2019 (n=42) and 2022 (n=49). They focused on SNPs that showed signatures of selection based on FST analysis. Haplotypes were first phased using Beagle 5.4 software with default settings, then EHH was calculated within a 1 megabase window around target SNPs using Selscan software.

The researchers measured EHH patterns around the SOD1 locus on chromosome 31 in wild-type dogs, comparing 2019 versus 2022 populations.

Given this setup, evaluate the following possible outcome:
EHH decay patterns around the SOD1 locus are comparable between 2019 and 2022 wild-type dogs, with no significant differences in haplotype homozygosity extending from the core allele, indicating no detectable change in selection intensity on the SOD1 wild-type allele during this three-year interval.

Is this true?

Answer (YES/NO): NO